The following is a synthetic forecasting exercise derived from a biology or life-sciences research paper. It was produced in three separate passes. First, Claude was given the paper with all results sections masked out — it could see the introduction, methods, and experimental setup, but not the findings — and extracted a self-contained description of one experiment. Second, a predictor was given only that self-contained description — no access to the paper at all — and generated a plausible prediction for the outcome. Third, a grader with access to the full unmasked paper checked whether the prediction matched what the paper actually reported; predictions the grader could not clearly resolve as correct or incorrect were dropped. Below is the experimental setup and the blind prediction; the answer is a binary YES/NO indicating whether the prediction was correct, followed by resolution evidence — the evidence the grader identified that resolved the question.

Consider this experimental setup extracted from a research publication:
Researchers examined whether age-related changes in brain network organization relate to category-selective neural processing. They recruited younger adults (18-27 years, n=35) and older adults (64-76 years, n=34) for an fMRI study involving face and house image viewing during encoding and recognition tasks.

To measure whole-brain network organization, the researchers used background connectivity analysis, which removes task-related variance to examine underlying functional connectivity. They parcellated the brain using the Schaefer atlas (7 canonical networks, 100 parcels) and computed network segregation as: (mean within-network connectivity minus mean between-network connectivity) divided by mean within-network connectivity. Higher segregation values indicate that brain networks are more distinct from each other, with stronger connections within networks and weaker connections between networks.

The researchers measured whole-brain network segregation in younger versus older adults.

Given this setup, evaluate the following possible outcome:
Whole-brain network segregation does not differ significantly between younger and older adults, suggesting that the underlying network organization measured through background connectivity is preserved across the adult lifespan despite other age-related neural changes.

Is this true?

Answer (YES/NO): NO